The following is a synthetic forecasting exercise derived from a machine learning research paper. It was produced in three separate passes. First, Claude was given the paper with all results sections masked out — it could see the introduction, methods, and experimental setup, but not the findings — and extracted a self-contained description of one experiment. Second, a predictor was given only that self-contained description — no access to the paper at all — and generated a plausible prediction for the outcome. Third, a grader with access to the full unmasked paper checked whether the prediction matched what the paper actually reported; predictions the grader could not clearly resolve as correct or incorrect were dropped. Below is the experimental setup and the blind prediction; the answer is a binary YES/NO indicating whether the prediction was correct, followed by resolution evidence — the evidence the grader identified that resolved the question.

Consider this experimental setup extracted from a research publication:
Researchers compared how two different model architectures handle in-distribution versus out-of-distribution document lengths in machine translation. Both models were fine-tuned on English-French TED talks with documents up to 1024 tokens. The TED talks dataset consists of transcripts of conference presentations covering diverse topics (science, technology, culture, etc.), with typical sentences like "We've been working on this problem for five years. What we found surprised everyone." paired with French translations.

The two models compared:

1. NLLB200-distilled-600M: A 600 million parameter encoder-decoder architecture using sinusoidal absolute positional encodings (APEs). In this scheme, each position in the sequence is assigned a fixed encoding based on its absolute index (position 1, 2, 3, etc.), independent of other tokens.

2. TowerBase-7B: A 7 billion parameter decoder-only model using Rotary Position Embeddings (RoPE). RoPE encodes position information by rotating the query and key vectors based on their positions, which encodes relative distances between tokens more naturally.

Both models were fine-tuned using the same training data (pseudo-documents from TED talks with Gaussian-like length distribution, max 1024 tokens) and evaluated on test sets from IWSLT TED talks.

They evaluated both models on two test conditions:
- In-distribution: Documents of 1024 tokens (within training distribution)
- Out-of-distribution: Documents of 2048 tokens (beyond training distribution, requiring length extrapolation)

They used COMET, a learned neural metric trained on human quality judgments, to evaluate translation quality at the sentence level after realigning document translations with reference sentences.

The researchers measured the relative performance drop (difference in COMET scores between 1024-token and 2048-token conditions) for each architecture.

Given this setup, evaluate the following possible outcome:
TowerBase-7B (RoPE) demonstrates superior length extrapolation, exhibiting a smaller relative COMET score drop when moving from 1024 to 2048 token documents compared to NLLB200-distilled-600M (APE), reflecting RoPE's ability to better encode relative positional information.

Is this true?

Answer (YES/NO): NO